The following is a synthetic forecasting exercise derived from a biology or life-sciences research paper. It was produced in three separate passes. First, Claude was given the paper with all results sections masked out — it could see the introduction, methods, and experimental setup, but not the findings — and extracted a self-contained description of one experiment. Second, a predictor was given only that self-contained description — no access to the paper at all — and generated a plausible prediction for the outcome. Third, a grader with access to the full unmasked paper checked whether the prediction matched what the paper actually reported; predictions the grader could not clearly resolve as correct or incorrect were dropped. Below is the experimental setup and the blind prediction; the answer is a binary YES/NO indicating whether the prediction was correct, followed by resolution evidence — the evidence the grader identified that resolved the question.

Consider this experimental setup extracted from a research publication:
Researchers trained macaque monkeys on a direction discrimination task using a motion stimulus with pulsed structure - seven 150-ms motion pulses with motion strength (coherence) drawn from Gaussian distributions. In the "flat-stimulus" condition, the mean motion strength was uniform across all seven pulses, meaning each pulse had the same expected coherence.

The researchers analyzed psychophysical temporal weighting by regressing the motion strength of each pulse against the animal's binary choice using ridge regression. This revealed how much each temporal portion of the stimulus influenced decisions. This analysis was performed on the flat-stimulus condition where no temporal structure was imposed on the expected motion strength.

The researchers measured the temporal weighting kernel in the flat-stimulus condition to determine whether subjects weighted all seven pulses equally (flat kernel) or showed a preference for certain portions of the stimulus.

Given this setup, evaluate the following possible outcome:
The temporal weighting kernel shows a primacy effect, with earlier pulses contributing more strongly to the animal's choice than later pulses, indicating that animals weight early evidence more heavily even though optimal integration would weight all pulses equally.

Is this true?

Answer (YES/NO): YES